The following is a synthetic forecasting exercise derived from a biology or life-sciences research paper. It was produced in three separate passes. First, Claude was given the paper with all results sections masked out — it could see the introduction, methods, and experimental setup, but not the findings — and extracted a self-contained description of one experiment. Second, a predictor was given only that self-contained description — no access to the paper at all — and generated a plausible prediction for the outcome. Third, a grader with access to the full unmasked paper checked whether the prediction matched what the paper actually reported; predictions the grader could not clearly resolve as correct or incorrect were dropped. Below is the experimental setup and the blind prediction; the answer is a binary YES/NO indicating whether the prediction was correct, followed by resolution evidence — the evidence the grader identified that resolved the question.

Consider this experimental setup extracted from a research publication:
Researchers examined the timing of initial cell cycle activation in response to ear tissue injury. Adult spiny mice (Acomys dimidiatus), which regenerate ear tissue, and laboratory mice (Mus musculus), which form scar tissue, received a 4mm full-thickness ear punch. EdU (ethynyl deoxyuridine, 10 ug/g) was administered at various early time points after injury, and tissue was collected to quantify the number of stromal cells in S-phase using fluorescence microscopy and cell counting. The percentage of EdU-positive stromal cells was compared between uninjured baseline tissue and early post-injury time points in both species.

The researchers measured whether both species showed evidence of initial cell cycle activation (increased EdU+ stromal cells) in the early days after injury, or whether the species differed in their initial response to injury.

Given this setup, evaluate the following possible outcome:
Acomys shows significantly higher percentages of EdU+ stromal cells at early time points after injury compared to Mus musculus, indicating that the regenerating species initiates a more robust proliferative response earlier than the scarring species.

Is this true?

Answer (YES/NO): YES